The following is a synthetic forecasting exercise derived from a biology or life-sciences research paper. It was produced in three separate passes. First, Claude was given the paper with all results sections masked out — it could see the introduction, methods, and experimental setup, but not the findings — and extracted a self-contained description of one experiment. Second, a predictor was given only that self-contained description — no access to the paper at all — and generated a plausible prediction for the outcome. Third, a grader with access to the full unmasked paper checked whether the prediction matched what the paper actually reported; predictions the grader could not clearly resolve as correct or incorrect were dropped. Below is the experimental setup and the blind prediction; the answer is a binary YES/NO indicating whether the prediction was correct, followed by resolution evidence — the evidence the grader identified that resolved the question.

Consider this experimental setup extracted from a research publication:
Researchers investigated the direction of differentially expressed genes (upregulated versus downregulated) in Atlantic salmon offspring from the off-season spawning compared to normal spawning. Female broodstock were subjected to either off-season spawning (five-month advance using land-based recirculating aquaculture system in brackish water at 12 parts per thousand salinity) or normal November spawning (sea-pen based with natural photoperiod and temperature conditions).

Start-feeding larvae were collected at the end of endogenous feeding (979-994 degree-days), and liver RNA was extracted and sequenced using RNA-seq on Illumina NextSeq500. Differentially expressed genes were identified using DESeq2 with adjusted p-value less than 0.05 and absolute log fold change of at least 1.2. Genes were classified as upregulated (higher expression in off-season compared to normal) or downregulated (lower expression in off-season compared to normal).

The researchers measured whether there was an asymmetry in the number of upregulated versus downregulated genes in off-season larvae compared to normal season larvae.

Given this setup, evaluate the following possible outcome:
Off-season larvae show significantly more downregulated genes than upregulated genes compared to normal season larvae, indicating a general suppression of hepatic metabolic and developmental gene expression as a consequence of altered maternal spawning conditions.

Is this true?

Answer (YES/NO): YES